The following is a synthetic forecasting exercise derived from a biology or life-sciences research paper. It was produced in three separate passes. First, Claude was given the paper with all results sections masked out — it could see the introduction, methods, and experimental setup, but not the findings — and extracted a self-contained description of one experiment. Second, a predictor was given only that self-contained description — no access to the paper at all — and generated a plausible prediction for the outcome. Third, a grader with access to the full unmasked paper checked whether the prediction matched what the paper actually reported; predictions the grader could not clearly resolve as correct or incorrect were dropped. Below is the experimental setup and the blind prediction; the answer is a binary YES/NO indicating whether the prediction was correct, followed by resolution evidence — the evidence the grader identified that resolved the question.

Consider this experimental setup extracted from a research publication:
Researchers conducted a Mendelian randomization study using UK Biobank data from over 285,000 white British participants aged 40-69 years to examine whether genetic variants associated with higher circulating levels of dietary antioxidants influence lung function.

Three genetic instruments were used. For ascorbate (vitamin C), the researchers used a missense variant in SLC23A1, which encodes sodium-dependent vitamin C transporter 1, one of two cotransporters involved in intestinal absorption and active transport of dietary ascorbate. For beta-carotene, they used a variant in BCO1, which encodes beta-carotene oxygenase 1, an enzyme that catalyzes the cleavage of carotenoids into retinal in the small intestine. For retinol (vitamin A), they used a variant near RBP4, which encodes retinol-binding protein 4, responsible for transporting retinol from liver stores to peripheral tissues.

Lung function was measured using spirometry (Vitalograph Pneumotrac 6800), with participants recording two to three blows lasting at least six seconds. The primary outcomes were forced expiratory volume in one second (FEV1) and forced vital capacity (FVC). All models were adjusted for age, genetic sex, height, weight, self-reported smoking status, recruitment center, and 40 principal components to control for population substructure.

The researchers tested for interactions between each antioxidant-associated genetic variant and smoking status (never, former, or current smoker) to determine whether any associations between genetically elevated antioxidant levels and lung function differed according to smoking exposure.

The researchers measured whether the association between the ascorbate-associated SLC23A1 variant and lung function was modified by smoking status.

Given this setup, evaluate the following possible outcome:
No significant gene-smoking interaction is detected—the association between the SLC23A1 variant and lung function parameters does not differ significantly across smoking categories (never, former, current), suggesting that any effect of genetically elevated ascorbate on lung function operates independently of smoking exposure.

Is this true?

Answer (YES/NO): YES